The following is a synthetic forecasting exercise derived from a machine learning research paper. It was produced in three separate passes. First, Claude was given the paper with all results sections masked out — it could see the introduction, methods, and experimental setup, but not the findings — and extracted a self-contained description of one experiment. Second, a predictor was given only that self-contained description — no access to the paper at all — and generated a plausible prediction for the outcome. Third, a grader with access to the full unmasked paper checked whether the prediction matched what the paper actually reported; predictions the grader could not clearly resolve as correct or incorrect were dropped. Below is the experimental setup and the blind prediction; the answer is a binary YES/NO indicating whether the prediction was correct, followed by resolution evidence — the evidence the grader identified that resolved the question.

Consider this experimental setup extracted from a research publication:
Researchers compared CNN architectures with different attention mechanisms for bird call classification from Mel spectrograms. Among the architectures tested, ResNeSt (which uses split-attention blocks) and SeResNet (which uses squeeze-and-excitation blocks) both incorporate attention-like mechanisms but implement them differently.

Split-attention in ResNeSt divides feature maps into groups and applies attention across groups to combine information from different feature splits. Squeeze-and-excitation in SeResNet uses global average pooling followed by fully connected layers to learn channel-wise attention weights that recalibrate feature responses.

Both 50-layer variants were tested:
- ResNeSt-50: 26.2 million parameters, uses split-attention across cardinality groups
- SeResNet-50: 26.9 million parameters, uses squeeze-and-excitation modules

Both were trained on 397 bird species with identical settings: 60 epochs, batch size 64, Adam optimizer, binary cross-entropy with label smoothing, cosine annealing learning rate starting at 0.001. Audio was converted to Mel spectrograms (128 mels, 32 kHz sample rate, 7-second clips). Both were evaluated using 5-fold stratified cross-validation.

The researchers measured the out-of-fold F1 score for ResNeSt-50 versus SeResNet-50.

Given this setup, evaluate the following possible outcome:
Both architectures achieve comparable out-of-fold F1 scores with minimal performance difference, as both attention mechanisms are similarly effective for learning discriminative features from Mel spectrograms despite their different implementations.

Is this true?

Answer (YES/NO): NO